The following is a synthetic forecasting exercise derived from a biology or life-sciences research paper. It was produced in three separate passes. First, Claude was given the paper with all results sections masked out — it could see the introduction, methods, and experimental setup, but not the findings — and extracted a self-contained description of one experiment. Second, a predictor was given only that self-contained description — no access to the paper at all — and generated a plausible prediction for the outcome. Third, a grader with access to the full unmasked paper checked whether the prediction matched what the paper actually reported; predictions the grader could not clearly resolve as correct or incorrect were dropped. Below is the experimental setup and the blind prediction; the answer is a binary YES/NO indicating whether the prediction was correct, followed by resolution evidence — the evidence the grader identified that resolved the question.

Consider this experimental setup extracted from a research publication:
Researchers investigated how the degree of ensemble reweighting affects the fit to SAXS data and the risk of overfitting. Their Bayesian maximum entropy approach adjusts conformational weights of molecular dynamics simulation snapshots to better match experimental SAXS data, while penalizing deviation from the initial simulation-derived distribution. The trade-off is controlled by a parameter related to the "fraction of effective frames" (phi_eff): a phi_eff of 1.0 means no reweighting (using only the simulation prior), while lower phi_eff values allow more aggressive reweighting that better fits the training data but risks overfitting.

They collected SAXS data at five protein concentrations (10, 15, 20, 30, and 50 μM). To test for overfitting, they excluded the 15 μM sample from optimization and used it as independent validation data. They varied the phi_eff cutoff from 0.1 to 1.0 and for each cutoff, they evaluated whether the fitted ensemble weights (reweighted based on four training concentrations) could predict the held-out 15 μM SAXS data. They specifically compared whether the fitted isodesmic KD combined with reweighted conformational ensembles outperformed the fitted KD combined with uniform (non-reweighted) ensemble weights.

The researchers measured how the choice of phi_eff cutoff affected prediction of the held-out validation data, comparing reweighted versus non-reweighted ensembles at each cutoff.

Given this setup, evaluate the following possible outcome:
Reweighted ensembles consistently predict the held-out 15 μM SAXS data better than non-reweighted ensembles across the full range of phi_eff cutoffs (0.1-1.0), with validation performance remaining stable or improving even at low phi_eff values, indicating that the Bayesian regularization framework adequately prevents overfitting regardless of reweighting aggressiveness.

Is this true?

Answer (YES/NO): NO